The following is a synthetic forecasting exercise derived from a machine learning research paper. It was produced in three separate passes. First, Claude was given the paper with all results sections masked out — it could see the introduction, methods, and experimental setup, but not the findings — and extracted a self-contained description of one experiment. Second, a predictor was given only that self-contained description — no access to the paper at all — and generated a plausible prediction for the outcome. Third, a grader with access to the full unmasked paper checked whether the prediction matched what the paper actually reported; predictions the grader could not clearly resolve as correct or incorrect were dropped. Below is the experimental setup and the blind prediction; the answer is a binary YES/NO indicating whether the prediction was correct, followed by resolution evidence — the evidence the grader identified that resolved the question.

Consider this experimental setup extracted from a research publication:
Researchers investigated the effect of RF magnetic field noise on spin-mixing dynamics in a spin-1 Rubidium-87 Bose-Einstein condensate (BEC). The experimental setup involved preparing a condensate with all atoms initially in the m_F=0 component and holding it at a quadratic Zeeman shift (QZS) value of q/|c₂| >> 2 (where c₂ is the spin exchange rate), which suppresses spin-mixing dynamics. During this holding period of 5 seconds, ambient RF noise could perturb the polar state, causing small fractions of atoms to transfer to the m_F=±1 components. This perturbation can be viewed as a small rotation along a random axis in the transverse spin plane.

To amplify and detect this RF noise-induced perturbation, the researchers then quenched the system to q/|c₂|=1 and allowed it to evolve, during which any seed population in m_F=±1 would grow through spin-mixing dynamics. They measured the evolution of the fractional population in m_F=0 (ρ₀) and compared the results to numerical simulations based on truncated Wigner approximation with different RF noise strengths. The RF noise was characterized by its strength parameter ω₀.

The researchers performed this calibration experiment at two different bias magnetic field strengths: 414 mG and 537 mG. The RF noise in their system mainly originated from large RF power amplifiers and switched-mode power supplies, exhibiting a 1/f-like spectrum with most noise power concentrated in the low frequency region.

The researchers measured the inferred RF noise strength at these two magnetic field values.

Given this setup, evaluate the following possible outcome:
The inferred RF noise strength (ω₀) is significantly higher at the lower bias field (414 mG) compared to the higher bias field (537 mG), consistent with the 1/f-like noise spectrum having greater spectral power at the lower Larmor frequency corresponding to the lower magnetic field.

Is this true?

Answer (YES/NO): YES